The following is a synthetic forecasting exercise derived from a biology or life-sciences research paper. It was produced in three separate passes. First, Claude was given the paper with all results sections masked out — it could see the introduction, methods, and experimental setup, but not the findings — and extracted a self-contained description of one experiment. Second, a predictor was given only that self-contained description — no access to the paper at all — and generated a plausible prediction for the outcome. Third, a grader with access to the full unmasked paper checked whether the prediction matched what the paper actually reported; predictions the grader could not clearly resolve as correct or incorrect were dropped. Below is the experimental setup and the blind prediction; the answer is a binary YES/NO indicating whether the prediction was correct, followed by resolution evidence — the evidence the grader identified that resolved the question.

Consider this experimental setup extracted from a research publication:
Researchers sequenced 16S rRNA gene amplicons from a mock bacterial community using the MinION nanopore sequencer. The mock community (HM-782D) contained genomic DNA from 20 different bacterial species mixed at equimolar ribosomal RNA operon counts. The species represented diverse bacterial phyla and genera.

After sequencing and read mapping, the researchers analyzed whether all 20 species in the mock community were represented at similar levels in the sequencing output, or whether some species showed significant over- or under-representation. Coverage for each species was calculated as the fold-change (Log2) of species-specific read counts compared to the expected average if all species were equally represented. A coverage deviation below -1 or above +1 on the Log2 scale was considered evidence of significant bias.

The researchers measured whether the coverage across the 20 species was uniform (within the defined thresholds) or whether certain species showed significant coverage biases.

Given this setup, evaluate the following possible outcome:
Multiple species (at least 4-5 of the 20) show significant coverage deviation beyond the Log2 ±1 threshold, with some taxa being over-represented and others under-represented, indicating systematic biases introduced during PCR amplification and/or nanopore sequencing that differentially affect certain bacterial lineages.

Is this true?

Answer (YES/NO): NO